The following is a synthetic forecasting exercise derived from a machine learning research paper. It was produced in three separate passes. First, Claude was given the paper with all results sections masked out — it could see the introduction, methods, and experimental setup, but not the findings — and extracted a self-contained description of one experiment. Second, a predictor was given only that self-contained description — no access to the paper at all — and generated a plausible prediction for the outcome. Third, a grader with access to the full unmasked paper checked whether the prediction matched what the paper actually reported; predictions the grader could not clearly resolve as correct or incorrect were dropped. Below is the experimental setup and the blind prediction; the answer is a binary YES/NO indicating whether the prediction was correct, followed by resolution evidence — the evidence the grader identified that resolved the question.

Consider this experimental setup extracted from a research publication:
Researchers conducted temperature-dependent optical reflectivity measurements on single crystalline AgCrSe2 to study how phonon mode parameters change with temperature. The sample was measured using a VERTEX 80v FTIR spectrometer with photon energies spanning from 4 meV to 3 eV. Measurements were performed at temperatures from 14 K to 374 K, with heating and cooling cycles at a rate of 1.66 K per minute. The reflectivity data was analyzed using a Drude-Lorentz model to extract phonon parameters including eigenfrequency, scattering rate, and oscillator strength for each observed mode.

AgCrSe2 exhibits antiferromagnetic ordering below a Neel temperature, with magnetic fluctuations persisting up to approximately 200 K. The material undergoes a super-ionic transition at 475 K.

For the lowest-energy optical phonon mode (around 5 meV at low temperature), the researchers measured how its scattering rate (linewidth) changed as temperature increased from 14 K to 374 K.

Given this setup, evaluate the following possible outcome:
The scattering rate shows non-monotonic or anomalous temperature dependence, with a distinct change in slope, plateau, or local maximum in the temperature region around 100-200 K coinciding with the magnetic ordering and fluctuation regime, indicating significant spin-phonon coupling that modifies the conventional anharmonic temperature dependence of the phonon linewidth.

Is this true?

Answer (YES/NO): NO